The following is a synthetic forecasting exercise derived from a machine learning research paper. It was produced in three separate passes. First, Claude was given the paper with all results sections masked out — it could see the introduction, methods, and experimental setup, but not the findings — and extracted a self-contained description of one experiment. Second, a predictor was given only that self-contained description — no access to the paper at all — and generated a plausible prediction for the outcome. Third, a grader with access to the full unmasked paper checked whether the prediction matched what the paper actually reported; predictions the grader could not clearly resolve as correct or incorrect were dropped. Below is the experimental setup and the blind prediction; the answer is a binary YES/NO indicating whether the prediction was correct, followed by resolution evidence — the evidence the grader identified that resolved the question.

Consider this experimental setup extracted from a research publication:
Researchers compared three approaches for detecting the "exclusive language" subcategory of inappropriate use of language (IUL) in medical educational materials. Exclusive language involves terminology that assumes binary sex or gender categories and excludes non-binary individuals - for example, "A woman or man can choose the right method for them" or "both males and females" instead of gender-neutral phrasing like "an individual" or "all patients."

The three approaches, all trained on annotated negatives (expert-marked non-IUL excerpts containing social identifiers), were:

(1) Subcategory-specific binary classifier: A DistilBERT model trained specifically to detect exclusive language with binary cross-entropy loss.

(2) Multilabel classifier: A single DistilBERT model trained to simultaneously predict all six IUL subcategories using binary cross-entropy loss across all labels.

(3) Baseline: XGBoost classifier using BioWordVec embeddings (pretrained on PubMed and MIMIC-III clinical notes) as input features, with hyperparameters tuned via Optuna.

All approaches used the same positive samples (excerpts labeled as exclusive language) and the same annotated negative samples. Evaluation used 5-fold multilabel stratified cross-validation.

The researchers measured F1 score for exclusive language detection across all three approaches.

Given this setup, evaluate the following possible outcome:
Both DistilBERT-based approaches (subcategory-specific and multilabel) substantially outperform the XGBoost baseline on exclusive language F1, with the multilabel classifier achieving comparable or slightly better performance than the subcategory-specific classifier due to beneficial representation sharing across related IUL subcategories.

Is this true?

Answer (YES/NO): NO